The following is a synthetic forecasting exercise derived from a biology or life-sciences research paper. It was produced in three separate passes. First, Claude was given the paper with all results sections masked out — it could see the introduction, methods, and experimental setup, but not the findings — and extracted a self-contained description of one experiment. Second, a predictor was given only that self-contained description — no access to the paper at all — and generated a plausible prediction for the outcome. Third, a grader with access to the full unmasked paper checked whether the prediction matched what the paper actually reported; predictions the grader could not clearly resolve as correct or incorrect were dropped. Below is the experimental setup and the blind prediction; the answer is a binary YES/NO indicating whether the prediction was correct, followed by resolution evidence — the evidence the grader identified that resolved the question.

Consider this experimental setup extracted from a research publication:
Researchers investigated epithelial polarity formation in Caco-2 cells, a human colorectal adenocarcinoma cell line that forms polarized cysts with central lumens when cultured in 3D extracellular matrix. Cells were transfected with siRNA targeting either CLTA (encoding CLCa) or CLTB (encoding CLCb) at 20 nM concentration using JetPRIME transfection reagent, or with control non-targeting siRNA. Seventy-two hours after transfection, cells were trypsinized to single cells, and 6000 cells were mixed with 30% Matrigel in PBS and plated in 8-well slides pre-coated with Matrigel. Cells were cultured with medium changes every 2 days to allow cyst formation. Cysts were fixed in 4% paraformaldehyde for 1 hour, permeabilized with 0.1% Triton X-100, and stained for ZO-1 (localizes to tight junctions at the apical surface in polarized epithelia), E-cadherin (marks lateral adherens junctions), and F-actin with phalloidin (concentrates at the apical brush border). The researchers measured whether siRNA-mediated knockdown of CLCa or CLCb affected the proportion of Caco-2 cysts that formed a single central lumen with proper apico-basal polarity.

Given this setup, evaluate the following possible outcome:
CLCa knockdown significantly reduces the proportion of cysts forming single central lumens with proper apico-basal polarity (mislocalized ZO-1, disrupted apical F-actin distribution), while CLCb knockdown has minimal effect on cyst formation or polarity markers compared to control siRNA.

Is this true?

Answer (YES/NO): NO